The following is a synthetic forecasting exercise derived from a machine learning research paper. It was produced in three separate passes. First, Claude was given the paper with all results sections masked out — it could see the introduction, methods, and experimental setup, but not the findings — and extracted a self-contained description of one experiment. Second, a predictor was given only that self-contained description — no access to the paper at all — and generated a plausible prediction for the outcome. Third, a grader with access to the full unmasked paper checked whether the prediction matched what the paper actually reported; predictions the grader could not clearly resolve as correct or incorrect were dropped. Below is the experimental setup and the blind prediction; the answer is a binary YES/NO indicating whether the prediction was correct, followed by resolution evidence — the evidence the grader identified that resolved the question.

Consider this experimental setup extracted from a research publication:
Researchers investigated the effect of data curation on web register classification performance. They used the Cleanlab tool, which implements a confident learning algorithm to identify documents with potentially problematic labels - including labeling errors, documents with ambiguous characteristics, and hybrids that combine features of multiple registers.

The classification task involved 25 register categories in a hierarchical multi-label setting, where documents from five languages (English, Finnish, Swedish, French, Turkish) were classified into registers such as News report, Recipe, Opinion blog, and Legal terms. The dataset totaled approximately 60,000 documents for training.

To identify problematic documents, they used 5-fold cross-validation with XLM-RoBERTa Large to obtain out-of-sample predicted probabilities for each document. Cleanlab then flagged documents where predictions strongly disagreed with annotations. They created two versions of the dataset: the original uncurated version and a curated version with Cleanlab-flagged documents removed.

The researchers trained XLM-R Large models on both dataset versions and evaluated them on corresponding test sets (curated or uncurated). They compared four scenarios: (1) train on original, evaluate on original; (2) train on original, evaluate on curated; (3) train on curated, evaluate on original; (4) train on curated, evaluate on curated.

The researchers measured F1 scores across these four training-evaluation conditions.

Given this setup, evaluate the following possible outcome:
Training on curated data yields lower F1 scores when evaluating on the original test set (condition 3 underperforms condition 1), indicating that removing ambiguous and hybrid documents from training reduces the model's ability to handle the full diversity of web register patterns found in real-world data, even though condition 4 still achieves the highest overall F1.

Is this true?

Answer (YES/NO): YES